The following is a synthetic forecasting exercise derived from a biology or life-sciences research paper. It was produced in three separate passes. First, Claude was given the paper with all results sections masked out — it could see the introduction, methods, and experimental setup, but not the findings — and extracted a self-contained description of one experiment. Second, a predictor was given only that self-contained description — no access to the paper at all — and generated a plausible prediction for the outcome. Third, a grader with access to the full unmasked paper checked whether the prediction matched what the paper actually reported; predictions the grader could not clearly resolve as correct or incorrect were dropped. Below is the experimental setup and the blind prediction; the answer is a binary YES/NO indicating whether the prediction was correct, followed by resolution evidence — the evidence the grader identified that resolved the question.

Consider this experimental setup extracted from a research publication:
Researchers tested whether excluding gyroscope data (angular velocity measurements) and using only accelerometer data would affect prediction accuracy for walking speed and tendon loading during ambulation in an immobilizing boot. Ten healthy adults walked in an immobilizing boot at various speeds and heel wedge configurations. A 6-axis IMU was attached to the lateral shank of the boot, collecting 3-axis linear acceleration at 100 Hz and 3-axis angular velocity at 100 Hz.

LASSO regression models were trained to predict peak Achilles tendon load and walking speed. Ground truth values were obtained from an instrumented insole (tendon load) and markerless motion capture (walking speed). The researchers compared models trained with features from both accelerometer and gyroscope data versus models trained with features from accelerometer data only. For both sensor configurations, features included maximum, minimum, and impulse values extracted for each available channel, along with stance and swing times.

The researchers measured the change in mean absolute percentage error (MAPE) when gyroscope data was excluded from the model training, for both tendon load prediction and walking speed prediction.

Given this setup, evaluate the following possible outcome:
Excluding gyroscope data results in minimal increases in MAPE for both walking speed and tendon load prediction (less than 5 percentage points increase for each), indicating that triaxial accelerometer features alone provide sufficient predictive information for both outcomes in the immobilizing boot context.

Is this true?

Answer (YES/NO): NO